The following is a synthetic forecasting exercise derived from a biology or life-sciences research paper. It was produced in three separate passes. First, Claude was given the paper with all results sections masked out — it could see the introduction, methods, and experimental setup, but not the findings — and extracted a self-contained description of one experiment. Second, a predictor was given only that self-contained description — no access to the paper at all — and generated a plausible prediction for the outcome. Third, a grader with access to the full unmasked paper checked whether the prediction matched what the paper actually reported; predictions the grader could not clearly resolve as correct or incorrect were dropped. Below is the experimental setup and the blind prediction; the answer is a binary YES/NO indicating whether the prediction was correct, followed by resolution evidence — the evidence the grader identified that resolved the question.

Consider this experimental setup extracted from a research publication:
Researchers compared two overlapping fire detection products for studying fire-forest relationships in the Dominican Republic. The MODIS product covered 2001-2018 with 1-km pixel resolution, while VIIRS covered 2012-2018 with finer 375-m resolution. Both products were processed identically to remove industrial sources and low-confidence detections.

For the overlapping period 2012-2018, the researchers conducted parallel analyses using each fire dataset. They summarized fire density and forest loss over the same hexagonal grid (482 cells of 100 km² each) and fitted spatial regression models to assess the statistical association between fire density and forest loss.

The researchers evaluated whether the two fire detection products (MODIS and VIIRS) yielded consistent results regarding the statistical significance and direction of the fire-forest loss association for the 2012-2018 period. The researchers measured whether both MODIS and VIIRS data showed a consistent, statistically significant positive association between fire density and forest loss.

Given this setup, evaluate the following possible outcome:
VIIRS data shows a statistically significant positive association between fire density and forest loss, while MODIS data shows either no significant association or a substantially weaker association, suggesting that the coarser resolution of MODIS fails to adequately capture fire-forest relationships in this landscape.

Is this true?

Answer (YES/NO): NO